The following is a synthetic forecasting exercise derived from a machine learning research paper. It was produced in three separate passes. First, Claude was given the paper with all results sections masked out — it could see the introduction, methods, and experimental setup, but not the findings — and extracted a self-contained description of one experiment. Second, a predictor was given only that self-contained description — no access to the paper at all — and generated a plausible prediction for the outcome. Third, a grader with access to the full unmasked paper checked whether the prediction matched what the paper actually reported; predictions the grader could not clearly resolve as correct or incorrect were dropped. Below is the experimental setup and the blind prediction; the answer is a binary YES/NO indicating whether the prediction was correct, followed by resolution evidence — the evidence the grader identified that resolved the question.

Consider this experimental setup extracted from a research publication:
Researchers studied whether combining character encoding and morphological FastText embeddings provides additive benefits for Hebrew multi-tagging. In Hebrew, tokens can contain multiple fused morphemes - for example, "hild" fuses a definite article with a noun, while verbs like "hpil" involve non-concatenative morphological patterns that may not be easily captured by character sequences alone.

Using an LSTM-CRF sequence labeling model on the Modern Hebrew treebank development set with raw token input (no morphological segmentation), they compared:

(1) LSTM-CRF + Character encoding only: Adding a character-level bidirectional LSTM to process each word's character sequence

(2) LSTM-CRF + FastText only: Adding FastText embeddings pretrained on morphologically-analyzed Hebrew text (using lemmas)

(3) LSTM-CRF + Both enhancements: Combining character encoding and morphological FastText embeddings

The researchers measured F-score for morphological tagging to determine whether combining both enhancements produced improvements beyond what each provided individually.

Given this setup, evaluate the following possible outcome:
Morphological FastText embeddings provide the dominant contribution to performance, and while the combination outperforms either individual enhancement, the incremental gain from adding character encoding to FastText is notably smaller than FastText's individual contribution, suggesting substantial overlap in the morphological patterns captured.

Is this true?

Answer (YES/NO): YES